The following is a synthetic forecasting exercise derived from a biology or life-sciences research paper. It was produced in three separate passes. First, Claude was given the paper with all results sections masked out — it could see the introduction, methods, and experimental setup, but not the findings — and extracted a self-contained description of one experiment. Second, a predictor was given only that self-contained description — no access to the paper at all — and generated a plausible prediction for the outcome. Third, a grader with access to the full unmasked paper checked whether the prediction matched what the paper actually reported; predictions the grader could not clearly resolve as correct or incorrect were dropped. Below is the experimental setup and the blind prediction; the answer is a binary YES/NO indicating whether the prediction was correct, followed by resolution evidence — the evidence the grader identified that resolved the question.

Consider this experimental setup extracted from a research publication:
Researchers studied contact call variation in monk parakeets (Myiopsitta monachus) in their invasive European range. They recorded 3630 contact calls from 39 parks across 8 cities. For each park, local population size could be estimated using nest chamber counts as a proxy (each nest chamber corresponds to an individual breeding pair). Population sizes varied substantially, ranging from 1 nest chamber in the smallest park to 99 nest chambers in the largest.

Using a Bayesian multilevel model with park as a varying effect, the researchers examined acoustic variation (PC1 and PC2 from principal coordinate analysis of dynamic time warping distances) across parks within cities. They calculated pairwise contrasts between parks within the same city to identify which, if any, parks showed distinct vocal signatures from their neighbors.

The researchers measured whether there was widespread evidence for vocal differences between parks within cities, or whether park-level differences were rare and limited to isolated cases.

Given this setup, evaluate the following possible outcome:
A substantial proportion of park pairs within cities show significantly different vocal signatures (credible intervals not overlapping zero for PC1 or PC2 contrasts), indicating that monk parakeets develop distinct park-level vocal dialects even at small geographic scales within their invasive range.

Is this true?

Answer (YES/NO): NO